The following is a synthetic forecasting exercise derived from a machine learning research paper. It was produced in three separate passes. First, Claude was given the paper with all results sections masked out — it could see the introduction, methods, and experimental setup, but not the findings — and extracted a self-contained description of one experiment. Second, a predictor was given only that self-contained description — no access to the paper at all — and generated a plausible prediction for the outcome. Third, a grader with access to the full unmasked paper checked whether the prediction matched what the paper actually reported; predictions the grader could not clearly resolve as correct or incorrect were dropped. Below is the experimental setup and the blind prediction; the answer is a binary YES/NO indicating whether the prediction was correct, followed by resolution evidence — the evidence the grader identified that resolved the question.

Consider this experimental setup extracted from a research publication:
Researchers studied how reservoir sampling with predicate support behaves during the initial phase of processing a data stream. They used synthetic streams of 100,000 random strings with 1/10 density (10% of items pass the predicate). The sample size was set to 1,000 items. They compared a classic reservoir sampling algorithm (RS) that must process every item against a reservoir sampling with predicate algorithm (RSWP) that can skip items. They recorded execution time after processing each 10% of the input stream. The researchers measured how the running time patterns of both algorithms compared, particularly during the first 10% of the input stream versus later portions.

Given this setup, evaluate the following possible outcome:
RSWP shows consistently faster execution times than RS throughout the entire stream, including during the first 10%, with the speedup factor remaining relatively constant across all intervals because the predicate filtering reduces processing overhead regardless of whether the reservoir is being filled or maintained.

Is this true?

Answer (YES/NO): NO